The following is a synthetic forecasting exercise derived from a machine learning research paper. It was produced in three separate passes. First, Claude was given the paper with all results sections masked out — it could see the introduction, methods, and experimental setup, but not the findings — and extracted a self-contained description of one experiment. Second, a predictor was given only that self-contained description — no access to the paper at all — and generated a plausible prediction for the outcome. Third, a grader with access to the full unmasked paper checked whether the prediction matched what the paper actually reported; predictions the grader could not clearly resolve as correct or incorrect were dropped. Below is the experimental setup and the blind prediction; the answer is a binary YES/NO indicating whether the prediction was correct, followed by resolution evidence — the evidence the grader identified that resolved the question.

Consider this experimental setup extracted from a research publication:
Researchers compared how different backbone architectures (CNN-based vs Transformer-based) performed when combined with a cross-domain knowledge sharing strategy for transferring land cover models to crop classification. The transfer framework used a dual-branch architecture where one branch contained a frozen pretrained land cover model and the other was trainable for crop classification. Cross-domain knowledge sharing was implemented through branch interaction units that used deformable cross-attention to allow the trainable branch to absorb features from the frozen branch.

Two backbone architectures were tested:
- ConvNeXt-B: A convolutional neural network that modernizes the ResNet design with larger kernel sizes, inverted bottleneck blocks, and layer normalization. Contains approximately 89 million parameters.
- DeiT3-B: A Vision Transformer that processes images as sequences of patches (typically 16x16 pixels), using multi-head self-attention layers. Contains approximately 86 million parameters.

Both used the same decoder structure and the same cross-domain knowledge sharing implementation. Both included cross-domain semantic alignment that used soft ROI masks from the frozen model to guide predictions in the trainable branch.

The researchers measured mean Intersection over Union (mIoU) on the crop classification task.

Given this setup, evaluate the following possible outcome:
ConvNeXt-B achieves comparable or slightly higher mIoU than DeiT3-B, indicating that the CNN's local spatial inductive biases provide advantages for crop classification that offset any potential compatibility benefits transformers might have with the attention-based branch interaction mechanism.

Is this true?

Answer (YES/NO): YES